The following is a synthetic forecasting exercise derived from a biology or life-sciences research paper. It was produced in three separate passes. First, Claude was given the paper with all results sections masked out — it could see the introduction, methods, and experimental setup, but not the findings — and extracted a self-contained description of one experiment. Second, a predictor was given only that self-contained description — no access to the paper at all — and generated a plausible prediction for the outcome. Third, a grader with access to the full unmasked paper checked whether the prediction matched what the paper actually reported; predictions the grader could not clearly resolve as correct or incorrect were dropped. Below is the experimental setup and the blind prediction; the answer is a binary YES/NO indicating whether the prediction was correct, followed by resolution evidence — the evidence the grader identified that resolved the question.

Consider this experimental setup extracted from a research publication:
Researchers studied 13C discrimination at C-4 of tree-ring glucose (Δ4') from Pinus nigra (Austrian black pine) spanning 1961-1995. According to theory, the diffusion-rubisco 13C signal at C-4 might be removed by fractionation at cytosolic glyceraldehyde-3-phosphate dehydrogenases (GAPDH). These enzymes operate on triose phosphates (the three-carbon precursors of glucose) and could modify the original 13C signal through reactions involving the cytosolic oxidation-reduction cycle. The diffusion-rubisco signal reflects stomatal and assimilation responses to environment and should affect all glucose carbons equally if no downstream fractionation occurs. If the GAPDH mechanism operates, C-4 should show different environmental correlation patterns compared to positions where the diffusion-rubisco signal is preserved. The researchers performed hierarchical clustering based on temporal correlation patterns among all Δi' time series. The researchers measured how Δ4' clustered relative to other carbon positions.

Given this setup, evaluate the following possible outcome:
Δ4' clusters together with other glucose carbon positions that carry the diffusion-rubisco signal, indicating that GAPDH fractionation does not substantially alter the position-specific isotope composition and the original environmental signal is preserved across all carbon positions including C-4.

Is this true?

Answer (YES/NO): NO